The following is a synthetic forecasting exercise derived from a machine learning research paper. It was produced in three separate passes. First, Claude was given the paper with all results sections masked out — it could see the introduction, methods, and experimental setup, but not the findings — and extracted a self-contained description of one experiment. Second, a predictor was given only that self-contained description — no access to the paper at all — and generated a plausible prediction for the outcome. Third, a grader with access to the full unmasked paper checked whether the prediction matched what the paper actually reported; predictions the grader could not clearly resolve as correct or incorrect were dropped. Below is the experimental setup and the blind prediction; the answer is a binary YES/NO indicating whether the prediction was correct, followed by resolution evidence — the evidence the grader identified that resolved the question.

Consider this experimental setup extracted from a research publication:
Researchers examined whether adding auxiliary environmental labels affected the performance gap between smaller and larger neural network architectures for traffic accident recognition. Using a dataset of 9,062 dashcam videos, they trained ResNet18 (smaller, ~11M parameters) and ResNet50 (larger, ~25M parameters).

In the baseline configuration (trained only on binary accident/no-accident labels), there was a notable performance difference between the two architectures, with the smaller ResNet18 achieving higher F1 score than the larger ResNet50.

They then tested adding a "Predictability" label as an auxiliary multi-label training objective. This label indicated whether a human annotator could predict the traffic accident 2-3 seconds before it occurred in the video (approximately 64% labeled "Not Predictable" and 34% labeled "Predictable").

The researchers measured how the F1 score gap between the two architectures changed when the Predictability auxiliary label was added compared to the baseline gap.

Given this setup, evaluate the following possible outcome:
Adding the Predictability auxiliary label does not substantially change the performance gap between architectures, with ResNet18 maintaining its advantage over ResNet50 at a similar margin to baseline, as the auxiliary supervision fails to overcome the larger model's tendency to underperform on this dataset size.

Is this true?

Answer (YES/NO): NO